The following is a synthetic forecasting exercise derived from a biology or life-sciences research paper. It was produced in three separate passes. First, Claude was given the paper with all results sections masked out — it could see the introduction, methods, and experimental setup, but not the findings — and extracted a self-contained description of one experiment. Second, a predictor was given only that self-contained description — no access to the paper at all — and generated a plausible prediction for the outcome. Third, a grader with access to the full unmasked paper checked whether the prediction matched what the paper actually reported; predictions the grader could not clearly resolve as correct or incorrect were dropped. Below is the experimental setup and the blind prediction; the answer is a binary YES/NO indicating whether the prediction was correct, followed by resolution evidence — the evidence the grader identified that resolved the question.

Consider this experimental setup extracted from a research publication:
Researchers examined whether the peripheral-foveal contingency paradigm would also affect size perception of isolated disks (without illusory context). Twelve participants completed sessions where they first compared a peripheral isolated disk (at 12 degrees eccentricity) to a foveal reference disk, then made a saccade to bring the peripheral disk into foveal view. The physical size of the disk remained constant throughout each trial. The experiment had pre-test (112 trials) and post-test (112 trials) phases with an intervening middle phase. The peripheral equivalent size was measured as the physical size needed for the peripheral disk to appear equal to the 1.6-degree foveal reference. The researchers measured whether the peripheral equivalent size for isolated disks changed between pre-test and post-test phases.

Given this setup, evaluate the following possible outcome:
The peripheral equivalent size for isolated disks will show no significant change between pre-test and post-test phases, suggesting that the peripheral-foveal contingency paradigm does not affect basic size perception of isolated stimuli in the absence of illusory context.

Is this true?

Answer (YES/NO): YES